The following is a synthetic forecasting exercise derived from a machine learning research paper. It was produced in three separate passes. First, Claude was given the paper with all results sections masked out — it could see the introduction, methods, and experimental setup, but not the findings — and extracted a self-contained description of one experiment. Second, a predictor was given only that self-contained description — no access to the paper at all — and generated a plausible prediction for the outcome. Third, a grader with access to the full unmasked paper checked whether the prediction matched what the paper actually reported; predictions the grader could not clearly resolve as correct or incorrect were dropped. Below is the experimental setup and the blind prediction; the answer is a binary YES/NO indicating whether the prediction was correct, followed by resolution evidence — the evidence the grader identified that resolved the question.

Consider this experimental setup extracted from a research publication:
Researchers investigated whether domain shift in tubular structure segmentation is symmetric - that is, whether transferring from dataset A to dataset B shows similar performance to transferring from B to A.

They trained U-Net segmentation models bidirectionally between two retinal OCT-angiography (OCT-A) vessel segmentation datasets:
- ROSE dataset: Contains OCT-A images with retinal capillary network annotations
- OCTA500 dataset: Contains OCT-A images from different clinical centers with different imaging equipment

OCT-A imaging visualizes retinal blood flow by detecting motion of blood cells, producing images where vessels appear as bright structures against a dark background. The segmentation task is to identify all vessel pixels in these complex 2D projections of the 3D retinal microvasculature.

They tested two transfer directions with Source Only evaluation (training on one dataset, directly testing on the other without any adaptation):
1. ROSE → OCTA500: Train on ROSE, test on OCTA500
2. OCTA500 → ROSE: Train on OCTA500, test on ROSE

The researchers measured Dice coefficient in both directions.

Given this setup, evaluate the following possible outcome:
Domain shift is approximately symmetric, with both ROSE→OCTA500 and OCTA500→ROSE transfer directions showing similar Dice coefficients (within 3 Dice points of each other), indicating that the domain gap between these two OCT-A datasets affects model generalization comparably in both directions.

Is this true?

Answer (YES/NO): NO